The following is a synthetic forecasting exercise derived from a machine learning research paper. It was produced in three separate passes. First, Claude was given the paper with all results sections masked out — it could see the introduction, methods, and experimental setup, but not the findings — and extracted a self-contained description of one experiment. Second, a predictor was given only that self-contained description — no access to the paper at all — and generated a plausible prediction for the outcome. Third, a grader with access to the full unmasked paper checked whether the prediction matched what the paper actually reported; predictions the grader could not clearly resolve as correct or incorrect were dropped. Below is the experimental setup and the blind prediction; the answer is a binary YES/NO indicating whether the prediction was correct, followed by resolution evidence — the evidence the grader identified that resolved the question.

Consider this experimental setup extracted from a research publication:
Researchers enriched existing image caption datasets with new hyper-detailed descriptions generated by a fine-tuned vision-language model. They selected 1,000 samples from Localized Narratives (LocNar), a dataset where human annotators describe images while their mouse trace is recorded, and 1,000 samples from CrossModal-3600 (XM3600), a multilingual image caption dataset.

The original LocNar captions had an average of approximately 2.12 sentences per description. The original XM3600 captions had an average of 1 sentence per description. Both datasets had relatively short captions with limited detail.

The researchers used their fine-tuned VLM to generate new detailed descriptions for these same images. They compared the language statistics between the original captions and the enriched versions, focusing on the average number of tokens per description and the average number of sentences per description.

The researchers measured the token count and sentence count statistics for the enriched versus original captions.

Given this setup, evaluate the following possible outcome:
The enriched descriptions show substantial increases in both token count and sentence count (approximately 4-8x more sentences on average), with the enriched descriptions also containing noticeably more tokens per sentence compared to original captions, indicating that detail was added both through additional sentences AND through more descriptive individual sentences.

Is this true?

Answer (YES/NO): NO